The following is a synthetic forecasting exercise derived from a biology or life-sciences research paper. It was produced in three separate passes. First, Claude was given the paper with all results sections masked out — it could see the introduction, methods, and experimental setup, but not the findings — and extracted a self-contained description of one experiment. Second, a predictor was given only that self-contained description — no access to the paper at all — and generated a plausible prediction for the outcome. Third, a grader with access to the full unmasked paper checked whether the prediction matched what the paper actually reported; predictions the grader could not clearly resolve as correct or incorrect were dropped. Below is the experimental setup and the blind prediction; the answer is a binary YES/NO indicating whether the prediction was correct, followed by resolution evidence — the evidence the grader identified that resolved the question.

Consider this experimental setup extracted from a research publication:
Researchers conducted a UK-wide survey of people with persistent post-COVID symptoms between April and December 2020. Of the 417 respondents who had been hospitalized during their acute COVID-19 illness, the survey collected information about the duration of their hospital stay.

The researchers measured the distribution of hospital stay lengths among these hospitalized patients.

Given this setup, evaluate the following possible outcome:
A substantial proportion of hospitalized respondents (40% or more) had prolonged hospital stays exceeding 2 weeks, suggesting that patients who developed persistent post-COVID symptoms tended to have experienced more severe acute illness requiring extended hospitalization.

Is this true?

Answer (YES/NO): NO